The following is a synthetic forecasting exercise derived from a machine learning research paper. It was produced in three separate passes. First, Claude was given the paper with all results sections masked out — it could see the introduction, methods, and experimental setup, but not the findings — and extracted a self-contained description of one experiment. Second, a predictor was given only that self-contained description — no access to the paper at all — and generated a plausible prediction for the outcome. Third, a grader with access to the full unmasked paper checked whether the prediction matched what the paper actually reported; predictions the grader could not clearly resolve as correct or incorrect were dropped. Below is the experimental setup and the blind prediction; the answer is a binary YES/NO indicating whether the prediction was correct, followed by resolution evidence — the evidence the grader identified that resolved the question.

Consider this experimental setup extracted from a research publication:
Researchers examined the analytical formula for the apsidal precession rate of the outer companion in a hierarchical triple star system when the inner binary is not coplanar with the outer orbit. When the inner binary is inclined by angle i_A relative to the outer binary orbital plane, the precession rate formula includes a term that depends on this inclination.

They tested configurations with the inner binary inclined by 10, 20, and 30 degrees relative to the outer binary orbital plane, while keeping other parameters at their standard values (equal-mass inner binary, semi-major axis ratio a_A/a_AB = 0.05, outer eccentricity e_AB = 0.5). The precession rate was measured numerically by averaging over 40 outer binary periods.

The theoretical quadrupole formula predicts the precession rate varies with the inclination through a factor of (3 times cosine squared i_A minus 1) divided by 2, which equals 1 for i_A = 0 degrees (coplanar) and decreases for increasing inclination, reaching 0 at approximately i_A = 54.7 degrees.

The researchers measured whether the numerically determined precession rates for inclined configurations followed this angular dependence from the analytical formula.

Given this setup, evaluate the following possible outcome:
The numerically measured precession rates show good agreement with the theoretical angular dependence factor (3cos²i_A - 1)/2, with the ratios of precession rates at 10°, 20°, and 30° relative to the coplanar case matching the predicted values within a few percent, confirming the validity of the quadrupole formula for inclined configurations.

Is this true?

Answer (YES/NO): YES